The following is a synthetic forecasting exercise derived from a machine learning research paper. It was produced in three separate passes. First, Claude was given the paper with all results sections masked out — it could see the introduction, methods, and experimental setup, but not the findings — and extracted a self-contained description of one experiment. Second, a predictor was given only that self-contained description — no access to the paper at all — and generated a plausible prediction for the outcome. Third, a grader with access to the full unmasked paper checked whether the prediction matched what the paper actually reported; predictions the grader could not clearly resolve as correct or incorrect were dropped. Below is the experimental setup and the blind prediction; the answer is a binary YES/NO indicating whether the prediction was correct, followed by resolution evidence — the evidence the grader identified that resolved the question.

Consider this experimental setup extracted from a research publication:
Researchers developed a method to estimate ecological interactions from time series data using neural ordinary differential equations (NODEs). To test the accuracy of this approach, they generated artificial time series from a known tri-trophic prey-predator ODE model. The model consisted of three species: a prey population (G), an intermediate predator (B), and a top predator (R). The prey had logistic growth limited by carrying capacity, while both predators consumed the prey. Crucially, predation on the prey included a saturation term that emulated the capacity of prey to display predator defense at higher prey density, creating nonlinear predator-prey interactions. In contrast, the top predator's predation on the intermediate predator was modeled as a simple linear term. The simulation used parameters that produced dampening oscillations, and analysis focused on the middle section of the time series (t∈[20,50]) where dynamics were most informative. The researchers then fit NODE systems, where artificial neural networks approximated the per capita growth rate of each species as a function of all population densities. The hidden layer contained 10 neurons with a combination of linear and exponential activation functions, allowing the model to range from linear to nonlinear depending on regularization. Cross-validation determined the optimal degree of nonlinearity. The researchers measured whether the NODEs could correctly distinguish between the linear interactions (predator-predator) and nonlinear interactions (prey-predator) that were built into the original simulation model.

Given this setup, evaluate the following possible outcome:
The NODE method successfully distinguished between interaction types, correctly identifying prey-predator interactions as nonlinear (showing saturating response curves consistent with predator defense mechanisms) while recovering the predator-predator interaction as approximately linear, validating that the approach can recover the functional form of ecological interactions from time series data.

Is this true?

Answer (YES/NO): YES